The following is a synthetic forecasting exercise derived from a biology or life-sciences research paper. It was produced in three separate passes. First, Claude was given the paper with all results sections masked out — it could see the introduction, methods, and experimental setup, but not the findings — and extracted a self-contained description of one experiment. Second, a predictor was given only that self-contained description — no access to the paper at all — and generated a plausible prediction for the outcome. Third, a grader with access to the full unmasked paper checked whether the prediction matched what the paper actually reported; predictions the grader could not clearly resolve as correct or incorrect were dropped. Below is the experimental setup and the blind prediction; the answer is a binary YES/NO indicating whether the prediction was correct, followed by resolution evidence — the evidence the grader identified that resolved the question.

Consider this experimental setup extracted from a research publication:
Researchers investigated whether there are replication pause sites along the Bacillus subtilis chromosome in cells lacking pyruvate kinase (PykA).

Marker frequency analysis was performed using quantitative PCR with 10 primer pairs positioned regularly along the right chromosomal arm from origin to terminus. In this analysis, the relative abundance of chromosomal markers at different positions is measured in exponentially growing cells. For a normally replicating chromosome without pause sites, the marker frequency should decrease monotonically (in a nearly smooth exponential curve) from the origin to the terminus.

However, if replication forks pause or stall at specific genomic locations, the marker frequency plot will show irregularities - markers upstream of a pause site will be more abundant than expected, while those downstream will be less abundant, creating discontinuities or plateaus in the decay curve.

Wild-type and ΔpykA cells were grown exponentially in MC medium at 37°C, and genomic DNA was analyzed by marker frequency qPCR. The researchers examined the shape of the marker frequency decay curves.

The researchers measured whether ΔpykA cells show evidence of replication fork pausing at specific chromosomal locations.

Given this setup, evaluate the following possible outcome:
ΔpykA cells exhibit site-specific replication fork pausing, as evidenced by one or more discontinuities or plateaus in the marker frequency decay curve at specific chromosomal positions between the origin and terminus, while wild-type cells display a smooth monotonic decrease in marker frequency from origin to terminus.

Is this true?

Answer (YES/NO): NO